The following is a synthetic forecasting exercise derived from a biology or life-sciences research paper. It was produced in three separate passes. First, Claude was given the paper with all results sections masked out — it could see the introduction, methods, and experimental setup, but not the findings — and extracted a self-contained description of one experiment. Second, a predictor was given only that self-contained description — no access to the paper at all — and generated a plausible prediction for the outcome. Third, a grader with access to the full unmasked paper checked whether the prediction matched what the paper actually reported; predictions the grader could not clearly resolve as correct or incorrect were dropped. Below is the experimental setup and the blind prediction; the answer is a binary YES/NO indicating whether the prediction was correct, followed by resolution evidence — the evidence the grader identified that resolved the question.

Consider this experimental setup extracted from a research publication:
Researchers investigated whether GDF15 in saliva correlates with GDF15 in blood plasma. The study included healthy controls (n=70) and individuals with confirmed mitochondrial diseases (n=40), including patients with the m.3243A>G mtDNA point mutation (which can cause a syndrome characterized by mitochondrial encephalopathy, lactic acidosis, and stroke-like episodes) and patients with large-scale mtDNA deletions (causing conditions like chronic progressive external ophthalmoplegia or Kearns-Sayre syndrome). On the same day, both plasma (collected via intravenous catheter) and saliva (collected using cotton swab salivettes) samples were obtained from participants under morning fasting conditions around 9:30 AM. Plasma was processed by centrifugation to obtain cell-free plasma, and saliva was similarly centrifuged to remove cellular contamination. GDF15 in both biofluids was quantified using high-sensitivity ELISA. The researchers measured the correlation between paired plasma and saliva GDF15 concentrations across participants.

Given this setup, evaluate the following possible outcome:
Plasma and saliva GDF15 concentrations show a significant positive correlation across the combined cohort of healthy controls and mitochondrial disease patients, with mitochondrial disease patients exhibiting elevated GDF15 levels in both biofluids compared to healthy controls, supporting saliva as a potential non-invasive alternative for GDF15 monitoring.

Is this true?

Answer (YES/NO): NO